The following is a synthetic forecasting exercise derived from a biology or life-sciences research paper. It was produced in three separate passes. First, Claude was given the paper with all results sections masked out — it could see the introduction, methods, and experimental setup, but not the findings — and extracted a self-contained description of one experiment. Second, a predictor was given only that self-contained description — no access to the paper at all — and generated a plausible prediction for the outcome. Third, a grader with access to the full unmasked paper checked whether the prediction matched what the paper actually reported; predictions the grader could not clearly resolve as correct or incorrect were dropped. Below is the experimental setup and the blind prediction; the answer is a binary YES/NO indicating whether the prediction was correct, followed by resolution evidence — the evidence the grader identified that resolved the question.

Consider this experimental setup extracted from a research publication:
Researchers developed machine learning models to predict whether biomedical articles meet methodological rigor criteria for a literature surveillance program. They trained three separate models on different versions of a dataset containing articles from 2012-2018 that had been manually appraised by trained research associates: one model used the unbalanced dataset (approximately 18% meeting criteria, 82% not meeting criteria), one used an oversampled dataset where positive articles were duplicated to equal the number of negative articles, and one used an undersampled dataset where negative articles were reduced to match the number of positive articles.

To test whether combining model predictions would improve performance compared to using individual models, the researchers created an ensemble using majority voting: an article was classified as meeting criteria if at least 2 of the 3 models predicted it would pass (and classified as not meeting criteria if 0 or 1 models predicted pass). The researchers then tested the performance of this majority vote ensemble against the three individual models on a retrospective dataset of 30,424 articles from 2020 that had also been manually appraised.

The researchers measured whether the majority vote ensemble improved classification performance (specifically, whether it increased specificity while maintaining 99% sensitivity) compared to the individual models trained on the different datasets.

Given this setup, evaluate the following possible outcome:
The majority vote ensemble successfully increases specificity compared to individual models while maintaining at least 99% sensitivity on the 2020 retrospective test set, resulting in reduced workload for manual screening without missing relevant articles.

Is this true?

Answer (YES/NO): NO